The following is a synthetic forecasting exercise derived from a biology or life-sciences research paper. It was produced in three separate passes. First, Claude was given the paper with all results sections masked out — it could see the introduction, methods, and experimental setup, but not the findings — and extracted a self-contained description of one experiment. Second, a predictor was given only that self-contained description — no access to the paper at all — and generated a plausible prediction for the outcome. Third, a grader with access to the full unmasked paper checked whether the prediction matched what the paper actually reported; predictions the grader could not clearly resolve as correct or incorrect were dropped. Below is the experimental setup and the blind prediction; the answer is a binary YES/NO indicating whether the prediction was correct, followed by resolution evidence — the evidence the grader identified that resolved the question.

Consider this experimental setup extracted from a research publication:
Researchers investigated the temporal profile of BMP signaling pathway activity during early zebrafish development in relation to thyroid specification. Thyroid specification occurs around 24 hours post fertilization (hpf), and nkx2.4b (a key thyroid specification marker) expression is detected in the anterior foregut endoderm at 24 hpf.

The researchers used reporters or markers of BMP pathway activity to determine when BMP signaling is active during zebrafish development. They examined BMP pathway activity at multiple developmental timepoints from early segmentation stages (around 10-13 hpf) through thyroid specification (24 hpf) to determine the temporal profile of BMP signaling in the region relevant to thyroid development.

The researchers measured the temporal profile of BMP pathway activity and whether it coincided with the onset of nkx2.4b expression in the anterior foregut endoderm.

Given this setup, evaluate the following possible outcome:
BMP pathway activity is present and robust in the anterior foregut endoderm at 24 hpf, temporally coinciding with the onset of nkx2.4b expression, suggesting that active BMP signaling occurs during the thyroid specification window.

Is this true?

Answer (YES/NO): YES